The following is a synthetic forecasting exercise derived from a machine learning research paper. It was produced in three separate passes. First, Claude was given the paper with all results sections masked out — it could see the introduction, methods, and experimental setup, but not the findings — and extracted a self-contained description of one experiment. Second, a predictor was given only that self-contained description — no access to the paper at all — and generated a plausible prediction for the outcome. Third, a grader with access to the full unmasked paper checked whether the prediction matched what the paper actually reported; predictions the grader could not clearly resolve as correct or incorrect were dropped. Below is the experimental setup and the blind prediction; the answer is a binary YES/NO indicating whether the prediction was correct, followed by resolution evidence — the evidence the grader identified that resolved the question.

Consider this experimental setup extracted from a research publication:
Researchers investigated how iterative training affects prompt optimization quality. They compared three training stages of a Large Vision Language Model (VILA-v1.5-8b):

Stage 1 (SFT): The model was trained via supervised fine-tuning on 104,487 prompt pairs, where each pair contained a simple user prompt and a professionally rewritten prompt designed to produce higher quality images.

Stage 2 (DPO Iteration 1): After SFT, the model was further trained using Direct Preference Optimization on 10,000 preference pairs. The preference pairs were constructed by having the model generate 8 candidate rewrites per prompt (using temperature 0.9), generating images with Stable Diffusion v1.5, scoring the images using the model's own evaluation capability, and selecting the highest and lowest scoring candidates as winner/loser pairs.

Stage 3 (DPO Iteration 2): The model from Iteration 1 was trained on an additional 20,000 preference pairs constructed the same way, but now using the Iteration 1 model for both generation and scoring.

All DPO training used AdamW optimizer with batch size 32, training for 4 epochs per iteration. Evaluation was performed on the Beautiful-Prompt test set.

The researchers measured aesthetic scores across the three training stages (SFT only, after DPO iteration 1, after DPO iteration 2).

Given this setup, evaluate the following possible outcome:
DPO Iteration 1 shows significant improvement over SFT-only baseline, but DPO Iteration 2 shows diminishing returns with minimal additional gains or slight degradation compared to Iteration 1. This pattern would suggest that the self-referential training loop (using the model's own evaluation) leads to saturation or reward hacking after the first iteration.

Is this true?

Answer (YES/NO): NO